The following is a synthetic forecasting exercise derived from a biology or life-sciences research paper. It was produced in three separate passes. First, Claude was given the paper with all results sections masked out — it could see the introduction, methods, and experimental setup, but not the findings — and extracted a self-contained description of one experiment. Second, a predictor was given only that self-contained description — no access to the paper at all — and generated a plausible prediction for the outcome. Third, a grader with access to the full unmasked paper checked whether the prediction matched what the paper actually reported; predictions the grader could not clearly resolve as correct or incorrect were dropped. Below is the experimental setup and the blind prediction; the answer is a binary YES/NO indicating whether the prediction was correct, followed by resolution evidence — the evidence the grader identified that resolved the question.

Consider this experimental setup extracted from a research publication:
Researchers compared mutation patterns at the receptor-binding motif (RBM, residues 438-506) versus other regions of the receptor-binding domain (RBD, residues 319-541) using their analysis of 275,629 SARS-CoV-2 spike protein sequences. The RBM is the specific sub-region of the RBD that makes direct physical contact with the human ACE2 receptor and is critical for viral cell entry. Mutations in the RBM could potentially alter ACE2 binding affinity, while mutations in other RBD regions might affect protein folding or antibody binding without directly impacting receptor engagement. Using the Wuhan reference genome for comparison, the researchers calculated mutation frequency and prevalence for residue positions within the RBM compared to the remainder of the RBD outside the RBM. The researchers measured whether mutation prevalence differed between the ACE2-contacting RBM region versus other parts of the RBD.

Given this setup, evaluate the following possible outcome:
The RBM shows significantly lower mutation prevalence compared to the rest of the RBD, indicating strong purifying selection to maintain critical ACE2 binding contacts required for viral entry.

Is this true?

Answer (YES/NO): NO